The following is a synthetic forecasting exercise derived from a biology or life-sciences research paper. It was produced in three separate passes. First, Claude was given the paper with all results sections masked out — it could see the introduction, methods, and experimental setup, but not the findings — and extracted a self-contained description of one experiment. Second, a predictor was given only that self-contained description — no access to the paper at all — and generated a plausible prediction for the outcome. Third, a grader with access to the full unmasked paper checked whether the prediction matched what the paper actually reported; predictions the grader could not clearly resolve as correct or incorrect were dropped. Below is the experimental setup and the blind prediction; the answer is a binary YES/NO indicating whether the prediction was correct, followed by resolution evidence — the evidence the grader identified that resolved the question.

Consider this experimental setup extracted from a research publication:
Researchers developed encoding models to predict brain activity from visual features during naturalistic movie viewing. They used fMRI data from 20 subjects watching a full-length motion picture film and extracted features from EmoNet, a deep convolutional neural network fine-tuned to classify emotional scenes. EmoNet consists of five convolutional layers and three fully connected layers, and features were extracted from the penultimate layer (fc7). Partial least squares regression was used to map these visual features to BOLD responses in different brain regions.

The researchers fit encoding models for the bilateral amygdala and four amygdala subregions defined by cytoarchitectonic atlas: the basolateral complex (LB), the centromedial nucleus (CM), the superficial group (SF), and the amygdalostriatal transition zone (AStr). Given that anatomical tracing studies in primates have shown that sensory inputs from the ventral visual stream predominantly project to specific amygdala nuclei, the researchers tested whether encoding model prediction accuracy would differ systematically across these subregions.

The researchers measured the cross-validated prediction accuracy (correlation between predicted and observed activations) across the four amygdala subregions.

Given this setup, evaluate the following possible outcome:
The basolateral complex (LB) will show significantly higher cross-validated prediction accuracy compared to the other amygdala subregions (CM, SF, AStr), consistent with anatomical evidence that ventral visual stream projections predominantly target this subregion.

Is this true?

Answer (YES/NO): NO